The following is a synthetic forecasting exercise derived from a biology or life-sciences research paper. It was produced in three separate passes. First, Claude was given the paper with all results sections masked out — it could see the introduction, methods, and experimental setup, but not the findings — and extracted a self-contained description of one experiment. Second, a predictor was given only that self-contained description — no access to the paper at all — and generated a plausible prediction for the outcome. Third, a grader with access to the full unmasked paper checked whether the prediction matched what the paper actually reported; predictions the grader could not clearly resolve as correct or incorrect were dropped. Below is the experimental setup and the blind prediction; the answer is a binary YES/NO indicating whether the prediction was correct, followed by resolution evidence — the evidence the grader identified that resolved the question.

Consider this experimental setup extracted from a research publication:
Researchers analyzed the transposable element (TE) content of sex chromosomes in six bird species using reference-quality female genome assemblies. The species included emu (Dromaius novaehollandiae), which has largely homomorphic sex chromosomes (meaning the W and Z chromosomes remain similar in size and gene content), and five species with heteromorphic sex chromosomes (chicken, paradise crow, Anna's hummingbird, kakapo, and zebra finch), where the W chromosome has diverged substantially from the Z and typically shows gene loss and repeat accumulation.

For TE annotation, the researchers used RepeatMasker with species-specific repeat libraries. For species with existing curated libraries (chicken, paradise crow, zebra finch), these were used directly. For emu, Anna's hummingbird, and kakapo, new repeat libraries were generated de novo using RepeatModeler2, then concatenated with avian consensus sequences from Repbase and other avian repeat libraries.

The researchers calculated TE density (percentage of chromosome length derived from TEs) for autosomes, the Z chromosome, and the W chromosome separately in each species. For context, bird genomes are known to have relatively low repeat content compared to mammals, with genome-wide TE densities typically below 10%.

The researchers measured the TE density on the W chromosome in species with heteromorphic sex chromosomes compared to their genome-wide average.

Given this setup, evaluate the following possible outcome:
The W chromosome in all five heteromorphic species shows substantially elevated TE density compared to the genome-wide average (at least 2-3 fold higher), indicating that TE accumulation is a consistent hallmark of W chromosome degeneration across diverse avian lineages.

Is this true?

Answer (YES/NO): YES